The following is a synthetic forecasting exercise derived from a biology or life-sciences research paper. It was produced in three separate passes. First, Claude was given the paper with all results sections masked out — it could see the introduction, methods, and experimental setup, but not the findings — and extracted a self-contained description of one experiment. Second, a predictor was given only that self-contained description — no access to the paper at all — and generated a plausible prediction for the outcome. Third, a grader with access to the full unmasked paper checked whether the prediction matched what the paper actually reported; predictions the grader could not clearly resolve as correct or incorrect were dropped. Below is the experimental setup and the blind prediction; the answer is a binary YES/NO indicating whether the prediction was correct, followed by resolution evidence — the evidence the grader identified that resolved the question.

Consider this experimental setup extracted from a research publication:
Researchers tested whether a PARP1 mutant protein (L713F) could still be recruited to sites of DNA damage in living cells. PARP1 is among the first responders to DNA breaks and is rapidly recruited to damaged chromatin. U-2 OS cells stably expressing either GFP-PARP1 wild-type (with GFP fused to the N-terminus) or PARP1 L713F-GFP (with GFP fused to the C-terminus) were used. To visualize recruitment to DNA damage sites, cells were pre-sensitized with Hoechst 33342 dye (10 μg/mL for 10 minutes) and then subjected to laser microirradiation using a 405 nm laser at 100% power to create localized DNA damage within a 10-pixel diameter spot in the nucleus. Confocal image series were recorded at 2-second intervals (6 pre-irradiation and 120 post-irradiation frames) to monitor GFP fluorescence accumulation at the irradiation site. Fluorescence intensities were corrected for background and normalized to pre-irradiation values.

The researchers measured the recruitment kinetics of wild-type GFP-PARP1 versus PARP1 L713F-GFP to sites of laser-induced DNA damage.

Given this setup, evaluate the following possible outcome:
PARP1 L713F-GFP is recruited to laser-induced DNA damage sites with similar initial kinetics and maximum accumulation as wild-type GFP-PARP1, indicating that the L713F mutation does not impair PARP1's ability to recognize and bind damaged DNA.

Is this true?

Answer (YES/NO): NO